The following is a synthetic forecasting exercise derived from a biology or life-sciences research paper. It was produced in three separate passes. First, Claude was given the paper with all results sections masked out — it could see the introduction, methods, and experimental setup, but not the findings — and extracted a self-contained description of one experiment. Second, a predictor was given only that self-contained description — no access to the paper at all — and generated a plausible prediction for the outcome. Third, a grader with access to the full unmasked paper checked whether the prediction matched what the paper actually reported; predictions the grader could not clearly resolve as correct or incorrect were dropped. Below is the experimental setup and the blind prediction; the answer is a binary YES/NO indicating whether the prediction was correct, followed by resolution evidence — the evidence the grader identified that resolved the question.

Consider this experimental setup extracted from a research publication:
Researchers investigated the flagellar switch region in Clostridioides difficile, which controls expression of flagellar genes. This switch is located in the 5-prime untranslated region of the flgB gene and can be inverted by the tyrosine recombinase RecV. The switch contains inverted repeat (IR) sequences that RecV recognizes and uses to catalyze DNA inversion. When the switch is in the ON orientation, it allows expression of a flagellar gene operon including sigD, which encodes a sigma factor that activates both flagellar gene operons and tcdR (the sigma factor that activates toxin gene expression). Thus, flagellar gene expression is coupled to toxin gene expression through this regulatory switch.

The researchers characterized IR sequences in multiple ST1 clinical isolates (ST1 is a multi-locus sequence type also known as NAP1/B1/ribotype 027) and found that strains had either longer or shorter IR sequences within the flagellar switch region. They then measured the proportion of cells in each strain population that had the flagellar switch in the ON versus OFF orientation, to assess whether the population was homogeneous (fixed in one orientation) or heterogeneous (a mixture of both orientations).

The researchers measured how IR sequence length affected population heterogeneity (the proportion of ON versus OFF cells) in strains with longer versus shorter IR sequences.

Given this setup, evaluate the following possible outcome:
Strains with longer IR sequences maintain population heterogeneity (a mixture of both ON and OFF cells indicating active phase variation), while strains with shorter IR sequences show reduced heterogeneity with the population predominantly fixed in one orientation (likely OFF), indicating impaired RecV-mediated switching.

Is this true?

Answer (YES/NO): NO